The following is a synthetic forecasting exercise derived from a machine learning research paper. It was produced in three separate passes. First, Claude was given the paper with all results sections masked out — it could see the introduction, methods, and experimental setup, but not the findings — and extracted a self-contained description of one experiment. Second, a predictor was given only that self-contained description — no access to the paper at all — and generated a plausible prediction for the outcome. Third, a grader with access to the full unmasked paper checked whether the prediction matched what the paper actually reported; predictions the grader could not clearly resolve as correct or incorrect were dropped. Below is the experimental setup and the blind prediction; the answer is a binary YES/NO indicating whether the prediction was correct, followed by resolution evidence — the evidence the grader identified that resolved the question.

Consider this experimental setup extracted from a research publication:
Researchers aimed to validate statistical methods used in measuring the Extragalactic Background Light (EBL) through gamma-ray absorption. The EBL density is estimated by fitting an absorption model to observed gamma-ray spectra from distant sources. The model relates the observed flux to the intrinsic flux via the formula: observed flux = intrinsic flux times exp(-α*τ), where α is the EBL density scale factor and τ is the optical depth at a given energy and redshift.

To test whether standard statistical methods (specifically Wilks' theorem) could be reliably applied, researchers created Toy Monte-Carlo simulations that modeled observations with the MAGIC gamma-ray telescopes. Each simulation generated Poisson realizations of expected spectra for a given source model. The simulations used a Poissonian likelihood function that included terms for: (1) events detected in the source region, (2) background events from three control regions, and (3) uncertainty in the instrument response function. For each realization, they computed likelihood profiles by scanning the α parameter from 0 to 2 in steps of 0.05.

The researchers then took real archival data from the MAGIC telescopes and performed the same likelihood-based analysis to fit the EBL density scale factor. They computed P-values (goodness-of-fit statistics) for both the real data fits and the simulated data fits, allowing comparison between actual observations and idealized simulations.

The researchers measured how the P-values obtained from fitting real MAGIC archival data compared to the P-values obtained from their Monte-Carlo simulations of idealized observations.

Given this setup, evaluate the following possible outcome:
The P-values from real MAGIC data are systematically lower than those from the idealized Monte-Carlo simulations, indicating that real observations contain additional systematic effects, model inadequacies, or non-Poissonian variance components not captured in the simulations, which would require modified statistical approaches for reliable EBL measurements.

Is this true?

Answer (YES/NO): YES